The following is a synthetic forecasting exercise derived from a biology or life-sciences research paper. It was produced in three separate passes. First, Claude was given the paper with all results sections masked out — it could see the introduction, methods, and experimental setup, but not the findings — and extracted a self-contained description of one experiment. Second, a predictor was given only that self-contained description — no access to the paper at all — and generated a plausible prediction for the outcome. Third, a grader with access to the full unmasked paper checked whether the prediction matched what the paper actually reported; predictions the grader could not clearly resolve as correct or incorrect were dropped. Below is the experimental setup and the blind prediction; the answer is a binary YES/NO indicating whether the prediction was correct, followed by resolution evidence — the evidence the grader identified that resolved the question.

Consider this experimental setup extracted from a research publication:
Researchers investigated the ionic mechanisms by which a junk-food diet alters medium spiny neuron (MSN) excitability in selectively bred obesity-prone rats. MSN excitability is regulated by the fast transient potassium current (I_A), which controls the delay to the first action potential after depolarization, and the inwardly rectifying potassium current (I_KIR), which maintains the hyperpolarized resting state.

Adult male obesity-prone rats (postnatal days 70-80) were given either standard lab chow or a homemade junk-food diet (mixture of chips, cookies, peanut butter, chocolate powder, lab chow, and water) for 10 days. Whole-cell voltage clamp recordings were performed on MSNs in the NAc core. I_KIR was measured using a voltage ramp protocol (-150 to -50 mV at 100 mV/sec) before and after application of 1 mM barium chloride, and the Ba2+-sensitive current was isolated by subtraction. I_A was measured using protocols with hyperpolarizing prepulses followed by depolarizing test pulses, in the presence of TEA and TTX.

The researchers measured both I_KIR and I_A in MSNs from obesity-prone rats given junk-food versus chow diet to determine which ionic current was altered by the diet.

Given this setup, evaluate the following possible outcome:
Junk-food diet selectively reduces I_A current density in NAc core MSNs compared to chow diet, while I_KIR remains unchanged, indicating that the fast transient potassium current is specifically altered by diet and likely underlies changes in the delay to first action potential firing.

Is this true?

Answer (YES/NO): NO